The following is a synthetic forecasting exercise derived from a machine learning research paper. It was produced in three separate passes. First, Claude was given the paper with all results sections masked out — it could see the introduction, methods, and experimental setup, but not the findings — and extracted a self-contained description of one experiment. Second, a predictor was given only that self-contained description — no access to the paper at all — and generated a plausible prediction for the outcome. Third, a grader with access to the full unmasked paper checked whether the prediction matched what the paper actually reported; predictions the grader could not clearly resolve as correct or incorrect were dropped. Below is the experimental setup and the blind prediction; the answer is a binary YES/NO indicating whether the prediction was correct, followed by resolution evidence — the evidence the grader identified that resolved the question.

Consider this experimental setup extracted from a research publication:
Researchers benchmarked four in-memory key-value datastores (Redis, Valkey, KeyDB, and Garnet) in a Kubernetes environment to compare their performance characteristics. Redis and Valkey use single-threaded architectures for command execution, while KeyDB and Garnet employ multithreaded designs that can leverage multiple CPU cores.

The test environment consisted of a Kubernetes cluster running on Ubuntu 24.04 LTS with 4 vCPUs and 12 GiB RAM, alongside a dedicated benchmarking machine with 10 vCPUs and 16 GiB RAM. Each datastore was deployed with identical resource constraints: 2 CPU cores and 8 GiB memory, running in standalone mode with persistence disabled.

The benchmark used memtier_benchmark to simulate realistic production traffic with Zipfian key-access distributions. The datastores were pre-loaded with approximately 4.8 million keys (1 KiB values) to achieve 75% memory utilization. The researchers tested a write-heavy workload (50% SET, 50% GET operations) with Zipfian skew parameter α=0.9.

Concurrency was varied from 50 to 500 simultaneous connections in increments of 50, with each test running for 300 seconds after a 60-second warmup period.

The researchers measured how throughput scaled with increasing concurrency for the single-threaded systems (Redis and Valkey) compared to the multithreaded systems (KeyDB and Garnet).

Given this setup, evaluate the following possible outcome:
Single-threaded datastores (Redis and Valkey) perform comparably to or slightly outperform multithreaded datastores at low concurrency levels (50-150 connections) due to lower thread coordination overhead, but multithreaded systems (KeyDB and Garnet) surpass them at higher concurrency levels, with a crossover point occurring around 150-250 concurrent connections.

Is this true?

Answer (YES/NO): NO